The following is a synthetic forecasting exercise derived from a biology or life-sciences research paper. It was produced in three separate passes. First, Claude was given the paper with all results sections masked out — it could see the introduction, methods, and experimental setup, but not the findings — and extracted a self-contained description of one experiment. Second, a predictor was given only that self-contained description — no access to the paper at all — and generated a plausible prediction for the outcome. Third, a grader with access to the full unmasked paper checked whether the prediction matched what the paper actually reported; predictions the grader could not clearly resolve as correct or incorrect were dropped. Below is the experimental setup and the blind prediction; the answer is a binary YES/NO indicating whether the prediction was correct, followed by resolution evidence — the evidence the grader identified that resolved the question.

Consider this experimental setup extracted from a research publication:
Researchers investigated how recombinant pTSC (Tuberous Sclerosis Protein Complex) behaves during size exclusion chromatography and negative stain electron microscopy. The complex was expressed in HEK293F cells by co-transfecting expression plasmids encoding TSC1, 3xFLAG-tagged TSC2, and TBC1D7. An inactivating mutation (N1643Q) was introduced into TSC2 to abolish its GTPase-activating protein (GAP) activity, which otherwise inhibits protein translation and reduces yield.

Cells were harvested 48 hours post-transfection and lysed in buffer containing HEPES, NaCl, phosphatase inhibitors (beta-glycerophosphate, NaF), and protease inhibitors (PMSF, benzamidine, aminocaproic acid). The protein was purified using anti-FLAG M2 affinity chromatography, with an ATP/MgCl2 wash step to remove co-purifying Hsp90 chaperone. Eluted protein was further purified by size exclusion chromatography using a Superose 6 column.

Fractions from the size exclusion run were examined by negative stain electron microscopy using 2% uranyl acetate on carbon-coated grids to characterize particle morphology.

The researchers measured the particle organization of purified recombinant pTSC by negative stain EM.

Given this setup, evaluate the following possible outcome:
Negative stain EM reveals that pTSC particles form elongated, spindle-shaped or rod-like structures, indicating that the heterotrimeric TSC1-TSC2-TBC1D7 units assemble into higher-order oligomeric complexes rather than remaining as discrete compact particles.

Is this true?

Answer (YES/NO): NO